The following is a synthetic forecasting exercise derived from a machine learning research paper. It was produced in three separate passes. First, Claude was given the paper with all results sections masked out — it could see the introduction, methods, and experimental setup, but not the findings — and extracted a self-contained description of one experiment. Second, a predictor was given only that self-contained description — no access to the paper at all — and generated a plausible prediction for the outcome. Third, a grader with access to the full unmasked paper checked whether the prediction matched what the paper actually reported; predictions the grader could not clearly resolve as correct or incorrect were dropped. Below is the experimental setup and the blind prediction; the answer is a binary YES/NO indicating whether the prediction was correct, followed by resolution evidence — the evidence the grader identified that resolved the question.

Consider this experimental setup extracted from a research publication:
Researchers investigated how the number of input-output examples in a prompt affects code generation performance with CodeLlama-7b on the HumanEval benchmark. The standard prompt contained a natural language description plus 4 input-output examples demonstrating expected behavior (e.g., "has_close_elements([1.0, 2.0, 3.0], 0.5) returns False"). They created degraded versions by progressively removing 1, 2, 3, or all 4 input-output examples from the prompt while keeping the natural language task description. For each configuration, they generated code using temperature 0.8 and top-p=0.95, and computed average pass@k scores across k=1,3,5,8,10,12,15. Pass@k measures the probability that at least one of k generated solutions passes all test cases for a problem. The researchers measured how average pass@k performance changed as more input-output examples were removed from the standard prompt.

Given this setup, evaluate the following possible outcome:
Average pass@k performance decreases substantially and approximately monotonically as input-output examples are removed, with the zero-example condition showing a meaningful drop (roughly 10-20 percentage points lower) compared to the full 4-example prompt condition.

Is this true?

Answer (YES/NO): NO